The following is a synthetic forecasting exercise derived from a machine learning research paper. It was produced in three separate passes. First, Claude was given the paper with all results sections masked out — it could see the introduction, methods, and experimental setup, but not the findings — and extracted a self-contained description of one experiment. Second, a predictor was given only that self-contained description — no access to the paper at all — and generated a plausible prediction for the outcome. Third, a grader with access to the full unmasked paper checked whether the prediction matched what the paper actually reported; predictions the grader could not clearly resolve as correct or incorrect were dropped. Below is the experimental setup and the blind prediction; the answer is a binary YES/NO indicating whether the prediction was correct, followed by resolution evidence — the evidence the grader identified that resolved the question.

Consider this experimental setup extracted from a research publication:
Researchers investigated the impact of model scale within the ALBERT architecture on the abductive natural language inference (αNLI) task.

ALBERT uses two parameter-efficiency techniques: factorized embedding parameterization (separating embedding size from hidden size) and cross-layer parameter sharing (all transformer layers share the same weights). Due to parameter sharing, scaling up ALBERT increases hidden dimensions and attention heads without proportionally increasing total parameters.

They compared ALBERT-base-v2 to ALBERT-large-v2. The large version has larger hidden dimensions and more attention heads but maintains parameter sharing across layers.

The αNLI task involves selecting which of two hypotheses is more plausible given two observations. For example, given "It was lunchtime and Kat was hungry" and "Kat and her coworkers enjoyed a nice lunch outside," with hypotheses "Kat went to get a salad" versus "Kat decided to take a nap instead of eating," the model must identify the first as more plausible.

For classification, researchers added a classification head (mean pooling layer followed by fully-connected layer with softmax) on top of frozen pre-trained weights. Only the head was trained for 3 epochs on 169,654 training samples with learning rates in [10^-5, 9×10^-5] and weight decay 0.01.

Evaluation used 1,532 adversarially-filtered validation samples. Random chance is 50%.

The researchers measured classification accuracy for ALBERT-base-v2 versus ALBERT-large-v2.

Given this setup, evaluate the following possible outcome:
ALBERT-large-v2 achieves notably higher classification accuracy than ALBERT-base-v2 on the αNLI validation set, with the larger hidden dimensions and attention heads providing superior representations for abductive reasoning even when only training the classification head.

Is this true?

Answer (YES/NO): YES